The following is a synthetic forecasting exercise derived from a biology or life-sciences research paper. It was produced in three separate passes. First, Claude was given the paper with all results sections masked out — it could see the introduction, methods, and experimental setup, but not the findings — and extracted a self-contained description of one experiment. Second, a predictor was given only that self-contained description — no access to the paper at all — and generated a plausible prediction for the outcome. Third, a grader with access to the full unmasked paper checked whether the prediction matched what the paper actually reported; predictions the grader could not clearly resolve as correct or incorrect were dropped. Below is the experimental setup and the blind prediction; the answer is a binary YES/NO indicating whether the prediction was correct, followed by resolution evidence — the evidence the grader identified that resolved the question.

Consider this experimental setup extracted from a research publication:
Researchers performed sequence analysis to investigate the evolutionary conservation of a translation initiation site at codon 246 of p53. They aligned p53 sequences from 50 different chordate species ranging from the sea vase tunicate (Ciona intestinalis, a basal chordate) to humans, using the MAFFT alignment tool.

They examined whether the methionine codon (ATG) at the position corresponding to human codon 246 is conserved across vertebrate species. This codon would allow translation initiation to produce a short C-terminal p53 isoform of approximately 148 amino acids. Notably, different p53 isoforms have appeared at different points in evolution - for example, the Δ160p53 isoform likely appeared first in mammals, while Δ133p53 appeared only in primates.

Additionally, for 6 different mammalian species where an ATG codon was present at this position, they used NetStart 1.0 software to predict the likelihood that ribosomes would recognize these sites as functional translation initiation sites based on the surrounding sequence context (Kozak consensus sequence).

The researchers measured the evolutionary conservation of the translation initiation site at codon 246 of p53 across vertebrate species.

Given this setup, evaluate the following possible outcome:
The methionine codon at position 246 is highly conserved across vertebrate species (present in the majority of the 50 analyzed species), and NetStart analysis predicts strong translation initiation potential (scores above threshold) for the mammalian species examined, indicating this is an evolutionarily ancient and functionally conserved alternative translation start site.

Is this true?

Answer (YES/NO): YES